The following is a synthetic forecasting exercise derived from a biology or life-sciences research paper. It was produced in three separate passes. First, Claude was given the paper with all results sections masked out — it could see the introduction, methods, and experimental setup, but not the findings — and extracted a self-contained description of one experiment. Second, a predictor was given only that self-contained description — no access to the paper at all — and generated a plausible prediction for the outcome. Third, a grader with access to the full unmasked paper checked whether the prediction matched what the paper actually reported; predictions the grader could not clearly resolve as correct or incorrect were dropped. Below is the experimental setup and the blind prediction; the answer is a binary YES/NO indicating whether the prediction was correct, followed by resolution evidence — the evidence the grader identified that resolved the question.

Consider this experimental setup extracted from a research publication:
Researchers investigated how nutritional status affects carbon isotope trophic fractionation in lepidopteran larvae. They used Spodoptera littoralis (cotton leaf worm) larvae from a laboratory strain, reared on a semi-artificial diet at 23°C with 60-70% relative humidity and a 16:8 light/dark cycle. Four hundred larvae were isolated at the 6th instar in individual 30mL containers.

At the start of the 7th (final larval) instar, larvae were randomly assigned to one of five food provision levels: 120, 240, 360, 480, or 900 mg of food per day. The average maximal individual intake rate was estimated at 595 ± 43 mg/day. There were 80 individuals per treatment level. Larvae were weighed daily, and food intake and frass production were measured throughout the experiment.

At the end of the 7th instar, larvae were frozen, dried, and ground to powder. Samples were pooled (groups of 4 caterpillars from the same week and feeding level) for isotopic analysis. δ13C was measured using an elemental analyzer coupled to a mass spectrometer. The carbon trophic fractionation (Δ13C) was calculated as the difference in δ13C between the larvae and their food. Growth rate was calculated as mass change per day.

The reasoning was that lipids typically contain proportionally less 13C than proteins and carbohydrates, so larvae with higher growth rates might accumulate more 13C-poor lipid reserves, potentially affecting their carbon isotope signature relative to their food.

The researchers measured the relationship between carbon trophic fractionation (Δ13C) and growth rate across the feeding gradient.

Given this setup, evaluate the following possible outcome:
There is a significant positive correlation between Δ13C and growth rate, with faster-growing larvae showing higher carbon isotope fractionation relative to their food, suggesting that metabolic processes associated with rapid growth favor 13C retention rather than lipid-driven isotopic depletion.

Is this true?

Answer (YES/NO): NO